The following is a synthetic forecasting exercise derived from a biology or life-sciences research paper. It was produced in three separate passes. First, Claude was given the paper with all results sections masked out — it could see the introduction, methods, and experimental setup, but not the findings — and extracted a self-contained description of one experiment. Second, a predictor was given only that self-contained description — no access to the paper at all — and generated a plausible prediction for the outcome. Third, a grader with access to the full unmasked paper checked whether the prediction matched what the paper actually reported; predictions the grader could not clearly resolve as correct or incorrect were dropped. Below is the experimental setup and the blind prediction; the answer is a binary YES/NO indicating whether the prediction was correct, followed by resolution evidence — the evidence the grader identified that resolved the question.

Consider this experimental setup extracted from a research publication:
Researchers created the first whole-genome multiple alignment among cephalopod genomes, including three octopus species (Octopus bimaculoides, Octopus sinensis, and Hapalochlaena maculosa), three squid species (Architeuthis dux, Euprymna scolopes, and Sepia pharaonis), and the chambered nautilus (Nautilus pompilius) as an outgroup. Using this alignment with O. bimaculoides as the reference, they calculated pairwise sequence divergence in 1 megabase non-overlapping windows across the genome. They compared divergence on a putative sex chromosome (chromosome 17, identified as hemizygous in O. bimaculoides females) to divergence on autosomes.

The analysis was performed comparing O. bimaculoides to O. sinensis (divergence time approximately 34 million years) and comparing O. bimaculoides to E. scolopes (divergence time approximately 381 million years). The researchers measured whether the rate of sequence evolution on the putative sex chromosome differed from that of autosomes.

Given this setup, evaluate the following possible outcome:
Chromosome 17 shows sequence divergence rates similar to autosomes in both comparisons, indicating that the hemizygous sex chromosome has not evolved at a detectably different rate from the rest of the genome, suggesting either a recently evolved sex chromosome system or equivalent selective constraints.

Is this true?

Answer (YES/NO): NO